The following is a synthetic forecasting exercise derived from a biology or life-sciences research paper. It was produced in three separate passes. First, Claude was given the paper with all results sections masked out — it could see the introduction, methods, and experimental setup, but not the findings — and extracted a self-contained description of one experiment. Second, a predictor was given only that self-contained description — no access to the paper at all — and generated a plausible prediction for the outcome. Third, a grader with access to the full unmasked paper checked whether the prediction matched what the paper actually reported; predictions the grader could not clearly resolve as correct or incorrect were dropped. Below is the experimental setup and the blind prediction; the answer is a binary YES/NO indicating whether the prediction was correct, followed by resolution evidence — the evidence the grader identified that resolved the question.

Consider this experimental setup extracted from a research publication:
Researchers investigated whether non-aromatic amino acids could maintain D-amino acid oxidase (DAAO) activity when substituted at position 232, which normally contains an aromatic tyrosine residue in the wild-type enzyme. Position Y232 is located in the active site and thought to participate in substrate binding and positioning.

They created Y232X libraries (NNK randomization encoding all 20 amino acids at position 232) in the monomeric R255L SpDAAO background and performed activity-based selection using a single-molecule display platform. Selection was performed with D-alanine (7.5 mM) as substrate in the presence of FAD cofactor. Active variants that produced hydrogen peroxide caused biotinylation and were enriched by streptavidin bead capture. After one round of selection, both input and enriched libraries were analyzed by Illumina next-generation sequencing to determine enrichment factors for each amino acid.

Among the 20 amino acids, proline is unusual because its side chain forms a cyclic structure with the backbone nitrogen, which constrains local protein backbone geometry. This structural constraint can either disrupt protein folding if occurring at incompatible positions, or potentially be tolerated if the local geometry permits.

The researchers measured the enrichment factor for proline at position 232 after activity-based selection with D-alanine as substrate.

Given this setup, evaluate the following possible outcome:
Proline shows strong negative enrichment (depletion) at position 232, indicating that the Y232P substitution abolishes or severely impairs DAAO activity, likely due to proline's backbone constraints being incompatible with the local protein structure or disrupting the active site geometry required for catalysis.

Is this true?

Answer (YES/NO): NO